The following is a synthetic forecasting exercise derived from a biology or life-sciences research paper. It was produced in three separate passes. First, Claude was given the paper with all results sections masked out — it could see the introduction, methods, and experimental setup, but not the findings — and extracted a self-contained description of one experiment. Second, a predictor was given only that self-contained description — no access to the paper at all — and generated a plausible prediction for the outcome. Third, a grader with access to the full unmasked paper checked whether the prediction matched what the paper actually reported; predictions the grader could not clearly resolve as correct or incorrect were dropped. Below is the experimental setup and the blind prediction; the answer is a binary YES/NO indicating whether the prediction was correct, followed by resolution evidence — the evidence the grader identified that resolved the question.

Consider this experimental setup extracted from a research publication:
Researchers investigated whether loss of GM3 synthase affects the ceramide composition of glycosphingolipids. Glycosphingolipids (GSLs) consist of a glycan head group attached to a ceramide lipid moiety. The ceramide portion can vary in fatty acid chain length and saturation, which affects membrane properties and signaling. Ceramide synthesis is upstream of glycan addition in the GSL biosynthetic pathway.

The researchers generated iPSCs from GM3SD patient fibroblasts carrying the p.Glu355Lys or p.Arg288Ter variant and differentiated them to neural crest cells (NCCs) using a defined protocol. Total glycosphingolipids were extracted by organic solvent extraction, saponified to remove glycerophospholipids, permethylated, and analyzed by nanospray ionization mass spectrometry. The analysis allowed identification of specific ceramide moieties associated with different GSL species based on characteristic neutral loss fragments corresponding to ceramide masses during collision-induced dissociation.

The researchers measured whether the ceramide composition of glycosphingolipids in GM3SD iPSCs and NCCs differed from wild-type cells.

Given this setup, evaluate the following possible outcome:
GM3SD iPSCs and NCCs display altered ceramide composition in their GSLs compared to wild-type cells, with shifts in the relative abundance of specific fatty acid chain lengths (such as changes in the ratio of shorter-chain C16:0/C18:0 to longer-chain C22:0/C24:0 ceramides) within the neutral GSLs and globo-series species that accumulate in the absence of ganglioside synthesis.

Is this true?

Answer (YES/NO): YES